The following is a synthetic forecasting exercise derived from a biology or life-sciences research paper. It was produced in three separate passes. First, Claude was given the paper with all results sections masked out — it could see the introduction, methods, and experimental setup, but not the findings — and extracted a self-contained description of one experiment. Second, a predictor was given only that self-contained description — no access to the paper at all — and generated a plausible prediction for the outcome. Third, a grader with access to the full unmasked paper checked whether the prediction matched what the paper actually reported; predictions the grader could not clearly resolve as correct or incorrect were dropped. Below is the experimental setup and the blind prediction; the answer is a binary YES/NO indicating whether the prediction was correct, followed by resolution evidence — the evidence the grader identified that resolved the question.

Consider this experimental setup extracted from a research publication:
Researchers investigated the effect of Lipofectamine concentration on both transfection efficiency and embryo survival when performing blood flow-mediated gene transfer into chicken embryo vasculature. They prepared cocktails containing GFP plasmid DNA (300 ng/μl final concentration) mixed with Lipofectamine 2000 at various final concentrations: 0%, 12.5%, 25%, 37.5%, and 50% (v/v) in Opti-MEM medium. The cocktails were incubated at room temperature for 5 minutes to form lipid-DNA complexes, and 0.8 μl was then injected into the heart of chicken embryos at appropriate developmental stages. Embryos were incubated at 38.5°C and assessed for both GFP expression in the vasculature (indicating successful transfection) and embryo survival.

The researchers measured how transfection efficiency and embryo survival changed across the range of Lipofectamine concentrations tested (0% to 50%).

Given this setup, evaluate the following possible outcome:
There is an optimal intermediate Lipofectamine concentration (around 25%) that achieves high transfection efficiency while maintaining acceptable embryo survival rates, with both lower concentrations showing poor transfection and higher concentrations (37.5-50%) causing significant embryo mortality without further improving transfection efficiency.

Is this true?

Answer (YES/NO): NO